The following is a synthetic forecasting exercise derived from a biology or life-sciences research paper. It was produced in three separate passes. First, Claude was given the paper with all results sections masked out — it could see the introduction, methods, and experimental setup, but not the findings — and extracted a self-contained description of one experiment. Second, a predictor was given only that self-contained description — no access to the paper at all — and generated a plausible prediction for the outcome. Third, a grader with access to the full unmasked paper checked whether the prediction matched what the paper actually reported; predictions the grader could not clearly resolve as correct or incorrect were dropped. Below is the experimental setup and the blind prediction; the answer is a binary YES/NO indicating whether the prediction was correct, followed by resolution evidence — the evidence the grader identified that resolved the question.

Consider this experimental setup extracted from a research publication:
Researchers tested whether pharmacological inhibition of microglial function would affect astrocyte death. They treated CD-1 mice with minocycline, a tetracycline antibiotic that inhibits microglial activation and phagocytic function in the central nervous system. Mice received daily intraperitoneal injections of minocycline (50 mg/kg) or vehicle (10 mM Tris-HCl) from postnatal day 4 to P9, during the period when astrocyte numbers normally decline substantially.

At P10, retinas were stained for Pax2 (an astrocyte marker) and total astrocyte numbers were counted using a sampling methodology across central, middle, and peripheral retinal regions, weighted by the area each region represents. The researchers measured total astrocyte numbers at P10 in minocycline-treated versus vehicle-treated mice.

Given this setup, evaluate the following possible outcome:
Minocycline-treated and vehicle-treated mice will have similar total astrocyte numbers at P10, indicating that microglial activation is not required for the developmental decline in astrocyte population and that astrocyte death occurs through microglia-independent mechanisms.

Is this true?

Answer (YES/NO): NO